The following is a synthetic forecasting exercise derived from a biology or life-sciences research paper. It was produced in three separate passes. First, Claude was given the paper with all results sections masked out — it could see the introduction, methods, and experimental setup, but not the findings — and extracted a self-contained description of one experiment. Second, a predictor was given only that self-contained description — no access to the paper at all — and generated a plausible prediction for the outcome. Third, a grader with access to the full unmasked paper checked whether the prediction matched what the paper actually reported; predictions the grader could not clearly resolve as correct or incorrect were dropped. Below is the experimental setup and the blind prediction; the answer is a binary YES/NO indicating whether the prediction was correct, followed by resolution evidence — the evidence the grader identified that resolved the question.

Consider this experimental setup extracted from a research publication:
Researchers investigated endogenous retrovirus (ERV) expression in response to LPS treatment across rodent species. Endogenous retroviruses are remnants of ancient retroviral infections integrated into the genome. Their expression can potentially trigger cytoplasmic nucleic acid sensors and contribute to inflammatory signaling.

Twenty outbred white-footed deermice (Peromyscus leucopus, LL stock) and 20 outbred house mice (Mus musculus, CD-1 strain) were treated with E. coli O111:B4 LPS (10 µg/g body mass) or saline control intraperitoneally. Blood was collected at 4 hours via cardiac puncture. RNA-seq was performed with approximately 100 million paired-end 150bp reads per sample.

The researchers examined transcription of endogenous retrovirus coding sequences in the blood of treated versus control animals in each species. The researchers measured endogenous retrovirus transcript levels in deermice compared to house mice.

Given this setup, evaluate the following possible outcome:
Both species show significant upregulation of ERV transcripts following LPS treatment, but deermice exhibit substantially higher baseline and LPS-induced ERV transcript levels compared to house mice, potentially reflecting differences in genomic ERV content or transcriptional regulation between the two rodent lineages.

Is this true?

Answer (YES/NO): NO